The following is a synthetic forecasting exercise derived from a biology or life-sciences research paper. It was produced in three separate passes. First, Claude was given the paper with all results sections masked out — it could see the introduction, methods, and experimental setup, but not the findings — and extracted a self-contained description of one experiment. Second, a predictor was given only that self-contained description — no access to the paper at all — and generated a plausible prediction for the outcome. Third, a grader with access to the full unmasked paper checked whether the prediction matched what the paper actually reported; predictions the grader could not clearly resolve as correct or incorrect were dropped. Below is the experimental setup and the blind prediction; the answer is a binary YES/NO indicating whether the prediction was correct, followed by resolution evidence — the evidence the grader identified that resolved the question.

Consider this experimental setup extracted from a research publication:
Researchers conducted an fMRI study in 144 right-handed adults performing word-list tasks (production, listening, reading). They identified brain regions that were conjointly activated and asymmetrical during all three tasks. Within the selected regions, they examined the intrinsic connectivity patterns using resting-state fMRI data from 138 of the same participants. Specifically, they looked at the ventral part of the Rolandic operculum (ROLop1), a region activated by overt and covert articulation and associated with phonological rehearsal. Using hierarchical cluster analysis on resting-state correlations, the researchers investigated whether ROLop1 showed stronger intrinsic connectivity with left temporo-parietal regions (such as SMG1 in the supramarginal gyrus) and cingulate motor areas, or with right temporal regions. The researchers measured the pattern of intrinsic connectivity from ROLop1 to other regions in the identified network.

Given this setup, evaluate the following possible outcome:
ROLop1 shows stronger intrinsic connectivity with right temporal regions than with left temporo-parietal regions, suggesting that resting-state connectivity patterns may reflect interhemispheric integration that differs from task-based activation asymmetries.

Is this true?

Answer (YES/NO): NO